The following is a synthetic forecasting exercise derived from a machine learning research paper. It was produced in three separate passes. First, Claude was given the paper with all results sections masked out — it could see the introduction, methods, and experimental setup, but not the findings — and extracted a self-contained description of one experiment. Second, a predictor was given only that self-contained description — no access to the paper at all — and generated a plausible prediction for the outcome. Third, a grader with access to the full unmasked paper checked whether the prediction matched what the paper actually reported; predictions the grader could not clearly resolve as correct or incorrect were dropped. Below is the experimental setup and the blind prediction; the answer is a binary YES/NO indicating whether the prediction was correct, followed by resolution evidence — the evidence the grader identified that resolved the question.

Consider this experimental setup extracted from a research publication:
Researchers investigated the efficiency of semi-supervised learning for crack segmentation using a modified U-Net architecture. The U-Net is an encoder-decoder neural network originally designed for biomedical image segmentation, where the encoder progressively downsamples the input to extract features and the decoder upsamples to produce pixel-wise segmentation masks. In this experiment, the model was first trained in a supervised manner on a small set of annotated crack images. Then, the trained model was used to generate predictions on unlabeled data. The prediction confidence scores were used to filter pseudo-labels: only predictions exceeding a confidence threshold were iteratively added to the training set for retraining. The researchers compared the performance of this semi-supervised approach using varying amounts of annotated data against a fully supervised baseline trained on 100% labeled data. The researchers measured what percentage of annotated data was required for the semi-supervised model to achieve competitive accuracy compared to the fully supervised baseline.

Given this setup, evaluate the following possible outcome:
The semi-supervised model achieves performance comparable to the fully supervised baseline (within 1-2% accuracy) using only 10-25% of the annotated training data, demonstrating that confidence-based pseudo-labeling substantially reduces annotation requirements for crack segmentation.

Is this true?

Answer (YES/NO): NO